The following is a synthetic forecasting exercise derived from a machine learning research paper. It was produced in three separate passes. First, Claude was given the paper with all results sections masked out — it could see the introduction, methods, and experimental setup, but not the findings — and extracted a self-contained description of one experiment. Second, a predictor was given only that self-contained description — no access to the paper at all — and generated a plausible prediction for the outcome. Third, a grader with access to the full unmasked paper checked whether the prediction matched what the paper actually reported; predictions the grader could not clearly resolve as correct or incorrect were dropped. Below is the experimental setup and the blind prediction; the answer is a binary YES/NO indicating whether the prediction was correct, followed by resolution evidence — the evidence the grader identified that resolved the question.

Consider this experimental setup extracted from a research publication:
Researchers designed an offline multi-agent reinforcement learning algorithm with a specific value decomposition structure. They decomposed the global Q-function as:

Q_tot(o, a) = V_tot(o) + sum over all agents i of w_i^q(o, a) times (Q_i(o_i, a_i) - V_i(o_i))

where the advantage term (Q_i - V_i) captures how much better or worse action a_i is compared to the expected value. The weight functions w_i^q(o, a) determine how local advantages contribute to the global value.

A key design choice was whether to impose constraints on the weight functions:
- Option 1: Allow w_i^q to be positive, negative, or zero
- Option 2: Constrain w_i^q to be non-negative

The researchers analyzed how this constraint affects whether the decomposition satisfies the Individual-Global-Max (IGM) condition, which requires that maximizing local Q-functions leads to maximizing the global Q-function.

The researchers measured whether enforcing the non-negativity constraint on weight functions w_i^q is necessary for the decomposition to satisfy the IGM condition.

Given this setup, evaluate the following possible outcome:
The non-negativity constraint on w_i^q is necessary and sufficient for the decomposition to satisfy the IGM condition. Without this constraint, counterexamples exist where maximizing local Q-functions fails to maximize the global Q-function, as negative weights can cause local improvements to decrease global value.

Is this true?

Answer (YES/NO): NO